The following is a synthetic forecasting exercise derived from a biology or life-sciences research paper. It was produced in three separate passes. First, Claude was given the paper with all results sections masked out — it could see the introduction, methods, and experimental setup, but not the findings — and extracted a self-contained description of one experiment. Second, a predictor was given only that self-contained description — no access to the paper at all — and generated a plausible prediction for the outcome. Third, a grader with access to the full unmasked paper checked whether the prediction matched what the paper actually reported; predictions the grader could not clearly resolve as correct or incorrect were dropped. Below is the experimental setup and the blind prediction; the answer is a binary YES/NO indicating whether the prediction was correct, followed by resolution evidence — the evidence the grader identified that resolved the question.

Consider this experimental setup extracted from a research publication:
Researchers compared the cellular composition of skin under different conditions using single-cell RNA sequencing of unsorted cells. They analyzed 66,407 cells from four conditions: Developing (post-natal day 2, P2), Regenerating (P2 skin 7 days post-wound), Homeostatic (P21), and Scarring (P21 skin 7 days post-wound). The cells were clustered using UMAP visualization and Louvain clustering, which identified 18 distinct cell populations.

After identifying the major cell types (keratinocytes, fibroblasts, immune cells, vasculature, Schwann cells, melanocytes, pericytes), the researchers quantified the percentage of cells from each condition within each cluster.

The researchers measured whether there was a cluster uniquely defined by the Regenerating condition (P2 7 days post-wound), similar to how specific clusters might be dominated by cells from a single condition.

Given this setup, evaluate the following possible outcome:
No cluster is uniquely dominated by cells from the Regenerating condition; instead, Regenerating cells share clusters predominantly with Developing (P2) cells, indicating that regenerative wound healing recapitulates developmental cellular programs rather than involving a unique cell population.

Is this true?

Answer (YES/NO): NO